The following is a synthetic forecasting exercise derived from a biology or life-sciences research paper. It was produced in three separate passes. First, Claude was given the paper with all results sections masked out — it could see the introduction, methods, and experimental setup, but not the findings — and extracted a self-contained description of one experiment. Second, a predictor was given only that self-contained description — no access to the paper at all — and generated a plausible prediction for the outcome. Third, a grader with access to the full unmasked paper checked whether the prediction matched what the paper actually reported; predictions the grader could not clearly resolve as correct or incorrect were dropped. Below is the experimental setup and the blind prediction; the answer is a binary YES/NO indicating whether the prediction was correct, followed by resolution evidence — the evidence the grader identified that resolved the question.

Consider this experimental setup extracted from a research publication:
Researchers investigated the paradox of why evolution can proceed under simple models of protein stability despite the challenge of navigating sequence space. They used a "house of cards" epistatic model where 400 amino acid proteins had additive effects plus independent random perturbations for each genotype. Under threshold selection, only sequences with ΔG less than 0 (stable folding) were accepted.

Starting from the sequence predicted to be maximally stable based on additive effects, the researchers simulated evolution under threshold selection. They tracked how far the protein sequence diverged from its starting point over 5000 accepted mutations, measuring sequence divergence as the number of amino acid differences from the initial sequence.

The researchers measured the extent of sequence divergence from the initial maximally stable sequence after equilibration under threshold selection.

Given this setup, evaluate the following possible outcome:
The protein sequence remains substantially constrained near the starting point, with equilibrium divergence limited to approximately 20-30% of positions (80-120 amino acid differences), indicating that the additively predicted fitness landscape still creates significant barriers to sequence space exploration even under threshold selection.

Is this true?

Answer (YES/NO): NO